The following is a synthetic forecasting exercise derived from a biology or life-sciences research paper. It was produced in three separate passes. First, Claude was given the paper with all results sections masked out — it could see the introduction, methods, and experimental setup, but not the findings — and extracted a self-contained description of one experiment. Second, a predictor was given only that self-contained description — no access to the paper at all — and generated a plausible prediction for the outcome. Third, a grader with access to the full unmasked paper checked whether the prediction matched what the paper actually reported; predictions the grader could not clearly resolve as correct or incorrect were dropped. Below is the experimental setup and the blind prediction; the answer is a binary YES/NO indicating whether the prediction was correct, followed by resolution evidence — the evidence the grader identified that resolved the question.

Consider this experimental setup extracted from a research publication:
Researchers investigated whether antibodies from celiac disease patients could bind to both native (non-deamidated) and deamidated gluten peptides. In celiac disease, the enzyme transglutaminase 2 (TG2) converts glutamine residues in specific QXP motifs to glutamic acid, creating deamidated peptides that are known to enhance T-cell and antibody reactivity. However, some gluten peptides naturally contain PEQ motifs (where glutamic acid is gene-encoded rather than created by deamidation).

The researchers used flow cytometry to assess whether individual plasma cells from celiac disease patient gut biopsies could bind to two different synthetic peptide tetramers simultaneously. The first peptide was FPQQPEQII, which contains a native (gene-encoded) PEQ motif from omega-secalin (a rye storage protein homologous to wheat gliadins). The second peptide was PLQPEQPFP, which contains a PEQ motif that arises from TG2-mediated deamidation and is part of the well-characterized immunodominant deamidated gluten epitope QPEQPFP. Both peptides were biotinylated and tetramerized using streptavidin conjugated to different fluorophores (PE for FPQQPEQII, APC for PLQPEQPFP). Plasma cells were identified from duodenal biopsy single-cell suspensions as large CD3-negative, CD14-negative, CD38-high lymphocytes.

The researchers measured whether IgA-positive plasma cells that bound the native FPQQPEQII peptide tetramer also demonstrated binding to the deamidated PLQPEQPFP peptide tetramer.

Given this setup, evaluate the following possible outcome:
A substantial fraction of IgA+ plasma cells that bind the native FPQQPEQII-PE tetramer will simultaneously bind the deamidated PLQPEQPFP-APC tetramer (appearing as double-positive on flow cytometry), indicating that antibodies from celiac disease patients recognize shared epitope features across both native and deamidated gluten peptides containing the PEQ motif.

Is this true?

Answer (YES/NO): YES